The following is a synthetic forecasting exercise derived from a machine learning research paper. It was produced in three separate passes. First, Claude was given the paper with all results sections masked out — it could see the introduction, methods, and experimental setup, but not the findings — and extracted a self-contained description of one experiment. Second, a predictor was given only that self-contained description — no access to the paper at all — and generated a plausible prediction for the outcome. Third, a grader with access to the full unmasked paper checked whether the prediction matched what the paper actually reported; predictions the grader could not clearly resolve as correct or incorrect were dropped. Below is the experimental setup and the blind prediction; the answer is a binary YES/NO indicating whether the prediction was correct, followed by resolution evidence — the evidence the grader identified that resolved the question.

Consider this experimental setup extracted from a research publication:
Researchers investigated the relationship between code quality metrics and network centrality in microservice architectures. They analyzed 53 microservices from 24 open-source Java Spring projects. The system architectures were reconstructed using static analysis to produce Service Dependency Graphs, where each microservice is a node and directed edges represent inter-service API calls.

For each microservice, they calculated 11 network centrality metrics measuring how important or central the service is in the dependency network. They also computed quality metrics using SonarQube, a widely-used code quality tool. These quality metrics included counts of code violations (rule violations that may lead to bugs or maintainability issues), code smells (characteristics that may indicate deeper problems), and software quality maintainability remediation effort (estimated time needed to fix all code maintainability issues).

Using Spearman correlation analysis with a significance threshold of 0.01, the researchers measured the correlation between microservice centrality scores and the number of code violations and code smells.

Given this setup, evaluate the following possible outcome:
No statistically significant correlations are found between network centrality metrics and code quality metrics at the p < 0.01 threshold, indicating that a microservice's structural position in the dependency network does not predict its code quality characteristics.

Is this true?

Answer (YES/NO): NO